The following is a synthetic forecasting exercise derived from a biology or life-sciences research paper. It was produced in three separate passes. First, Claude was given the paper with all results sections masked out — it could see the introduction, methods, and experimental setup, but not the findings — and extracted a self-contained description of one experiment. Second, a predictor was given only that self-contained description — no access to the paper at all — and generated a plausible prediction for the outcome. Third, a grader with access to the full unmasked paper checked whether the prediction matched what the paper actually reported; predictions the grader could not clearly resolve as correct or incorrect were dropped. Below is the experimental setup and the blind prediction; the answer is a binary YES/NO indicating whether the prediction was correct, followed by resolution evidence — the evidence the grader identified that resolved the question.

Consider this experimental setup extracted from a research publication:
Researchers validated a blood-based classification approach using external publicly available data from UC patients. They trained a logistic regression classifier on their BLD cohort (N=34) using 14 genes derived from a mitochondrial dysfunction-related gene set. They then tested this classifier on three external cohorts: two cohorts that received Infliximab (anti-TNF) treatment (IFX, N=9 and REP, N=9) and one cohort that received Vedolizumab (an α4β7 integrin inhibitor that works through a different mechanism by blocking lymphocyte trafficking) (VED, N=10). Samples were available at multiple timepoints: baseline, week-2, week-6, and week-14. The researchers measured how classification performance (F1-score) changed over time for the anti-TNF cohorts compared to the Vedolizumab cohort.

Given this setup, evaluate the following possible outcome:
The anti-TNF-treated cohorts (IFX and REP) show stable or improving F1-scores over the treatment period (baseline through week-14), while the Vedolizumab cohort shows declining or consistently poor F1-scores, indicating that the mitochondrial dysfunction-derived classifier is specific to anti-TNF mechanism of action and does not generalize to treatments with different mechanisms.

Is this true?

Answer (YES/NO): YES